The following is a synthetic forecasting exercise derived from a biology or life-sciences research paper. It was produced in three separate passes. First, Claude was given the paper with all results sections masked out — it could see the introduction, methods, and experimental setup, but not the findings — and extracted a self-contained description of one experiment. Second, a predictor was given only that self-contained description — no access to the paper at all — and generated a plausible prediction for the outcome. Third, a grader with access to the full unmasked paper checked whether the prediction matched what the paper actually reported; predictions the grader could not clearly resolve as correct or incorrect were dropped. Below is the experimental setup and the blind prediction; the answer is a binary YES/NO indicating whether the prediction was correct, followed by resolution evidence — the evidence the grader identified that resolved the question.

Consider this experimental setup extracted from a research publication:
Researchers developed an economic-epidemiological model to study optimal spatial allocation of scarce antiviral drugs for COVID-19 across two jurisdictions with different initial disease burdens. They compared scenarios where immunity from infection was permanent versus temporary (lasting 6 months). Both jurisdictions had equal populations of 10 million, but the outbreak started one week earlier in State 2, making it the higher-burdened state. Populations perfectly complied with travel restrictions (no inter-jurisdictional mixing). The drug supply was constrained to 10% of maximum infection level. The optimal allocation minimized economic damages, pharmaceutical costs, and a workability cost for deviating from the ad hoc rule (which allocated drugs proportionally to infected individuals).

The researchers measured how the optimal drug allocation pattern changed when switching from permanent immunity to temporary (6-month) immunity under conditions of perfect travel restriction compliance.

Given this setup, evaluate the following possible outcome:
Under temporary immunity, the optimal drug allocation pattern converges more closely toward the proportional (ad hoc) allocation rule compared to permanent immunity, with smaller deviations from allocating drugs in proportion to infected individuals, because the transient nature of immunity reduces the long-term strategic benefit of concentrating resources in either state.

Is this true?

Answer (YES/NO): NO